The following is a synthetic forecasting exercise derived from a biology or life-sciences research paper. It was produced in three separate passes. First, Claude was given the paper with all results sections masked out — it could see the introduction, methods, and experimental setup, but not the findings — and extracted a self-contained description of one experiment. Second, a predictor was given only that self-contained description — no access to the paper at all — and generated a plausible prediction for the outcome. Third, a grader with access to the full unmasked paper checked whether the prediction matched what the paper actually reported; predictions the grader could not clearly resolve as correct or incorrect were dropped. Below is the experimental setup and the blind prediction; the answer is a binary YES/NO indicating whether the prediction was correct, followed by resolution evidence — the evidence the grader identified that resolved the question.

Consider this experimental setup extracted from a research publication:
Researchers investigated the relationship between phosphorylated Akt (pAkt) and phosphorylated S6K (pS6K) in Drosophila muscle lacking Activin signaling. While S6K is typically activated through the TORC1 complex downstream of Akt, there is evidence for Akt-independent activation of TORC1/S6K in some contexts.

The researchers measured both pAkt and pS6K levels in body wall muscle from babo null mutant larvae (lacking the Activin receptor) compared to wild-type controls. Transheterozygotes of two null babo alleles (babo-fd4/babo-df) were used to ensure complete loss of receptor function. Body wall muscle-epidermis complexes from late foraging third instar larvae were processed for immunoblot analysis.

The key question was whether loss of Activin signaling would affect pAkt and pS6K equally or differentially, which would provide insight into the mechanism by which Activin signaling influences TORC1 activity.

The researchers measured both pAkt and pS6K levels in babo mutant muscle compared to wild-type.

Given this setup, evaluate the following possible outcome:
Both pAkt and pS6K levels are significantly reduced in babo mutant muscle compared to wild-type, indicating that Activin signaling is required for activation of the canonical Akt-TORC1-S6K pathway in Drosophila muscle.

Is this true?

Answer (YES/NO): NO